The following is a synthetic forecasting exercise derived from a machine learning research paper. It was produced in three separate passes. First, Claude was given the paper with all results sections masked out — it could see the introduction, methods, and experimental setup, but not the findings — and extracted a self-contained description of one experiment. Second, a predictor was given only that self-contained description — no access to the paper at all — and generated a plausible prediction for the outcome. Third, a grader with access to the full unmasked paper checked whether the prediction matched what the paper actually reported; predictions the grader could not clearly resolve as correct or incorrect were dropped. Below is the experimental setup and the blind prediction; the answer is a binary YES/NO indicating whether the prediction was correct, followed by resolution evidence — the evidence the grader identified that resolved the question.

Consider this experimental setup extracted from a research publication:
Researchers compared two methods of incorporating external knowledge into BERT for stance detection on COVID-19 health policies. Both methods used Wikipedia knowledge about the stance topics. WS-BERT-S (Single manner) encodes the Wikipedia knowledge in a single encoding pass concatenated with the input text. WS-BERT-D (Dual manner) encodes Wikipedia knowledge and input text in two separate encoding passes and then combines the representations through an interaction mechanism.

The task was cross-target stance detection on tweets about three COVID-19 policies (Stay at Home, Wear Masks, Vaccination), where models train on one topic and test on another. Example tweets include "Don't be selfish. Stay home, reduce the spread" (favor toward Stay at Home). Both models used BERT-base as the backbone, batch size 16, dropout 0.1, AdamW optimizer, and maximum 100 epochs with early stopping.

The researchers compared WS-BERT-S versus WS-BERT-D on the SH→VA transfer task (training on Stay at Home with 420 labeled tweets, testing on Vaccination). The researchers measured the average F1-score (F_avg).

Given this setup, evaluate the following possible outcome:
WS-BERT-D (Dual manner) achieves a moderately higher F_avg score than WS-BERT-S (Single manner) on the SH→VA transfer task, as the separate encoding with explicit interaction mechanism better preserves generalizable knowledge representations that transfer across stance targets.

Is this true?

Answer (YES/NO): NO